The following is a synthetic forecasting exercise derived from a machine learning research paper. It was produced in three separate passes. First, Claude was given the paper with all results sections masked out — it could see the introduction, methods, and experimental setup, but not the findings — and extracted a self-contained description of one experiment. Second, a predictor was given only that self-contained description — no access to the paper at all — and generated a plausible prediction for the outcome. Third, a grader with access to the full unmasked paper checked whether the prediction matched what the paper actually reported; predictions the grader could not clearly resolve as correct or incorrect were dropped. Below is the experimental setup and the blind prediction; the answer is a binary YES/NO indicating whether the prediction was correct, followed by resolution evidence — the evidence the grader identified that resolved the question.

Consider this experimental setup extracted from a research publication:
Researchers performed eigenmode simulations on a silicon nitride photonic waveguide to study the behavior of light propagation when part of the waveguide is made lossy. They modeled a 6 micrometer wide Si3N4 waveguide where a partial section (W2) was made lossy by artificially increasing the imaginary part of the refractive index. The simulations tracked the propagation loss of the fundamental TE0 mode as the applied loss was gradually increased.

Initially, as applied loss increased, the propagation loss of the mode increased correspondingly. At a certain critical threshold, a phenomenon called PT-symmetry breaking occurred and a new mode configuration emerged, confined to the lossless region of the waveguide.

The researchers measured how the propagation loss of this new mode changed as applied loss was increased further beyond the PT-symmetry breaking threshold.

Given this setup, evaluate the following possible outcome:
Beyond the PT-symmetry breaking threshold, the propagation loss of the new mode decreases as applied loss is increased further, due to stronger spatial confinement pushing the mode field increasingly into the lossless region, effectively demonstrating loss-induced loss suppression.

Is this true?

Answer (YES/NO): YES